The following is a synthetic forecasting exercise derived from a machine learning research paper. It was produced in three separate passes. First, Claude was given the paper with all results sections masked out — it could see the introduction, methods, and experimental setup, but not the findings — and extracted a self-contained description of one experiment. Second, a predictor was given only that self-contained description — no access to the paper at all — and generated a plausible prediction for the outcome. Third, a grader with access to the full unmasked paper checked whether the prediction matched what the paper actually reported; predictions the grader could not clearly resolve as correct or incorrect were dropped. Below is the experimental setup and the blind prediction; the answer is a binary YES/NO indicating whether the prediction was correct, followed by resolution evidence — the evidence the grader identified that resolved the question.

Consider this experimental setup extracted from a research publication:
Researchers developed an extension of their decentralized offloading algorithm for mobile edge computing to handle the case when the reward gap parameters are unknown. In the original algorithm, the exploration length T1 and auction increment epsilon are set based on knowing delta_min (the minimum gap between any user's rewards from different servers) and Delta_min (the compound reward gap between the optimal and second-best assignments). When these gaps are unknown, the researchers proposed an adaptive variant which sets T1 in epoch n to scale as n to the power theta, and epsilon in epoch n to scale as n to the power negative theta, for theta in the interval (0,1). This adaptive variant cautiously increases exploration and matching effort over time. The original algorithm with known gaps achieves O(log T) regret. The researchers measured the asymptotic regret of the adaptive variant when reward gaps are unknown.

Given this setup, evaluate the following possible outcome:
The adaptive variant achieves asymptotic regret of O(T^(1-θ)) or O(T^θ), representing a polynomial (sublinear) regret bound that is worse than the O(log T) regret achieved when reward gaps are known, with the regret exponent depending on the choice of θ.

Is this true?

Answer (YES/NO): NO